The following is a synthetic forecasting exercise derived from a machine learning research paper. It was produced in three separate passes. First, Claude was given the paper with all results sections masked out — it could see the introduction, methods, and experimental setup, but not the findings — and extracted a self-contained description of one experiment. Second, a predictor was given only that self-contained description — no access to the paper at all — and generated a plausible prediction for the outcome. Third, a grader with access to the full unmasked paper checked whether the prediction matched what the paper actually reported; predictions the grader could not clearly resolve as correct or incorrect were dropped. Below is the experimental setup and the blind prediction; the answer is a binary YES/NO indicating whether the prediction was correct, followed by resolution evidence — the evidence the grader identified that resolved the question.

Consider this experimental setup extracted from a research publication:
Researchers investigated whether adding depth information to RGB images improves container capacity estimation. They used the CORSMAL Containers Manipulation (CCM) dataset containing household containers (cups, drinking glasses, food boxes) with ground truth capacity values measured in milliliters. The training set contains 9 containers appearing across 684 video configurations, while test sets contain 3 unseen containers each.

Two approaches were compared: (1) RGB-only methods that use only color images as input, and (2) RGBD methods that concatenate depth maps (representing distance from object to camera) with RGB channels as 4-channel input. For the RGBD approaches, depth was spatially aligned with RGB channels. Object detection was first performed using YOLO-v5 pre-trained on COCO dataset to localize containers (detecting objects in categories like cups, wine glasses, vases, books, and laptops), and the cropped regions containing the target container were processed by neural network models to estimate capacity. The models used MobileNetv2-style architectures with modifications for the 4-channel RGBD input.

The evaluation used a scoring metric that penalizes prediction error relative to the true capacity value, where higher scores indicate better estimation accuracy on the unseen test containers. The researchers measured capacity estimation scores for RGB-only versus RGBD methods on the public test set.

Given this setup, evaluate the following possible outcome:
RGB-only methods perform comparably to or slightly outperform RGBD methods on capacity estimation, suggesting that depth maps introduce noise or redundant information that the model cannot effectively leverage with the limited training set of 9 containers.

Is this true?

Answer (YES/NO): NO